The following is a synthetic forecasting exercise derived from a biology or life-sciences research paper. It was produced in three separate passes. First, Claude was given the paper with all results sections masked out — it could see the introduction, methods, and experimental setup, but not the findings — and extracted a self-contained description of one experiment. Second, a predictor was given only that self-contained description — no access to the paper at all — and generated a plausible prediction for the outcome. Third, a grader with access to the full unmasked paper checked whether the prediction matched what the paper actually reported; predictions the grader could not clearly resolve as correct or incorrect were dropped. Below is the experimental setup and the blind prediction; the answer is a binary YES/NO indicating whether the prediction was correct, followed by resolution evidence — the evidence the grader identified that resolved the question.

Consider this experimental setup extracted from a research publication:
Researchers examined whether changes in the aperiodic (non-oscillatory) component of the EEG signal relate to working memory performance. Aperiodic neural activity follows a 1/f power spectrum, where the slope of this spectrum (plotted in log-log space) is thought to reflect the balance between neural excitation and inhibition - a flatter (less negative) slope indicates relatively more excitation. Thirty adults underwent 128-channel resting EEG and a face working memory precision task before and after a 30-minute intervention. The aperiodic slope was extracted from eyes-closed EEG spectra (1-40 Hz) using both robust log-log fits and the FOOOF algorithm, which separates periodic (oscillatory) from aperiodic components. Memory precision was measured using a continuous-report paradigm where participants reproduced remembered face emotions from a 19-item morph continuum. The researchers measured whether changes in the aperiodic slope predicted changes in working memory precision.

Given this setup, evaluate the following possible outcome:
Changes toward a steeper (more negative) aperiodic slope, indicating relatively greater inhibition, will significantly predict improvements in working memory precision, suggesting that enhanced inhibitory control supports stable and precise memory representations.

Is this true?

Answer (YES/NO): NO